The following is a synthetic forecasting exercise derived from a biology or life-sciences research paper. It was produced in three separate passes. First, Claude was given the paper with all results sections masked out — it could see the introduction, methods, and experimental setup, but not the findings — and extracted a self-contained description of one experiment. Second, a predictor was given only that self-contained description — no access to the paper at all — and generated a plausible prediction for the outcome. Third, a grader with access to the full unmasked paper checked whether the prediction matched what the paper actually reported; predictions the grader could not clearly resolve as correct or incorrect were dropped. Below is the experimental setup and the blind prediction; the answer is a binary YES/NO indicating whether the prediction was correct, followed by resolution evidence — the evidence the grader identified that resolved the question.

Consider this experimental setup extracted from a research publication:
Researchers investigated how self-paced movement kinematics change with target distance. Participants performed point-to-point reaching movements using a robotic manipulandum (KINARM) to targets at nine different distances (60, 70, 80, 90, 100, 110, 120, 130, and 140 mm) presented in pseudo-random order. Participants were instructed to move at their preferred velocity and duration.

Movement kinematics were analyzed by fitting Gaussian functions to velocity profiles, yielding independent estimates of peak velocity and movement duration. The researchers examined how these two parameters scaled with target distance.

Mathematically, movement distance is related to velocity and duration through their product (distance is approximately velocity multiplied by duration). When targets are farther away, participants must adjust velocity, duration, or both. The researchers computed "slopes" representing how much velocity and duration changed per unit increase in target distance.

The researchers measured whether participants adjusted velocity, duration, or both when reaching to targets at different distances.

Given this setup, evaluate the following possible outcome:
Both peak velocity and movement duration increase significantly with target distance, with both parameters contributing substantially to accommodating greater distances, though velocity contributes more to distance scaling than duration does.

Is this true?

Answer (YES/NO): YES